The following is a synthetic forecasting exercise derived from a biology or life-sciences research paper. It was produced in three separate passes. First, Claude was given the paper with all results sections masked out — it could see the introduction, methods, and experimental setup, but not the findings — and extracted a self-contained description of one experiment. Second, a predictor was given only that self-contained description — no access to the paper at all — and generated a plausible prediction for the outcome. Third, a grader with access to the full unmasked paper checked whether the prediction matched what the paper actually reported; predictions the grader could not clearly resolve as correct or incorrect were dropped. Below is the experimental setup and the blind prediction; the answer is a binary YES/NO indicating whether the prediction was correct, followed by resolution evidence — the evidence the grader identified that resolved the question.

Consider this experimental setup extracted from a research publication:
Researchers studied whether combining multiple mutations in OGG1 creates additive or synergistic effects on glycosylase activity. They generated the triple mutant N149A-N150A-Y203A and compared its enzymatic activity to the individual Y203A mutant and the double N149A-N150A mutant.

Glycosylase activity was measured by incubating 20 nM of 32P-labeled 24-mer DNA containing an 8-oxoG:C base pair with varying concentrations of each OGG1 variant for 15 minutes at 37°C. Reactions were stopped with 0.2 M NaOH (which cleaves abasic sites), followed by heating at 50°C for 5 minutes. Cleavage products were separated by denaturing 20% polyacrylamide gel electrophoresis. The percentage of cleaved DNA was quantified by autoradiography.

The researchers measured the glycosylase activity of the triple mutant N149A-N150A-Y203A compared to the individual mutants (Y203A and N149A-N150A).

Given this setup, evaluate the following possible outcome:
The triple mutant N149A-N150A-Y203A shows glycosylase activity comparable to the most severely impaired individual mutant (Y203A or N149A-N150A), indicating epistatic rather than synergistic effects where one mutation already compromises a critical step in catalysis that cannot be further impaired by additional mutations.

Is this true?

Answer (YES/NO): YES